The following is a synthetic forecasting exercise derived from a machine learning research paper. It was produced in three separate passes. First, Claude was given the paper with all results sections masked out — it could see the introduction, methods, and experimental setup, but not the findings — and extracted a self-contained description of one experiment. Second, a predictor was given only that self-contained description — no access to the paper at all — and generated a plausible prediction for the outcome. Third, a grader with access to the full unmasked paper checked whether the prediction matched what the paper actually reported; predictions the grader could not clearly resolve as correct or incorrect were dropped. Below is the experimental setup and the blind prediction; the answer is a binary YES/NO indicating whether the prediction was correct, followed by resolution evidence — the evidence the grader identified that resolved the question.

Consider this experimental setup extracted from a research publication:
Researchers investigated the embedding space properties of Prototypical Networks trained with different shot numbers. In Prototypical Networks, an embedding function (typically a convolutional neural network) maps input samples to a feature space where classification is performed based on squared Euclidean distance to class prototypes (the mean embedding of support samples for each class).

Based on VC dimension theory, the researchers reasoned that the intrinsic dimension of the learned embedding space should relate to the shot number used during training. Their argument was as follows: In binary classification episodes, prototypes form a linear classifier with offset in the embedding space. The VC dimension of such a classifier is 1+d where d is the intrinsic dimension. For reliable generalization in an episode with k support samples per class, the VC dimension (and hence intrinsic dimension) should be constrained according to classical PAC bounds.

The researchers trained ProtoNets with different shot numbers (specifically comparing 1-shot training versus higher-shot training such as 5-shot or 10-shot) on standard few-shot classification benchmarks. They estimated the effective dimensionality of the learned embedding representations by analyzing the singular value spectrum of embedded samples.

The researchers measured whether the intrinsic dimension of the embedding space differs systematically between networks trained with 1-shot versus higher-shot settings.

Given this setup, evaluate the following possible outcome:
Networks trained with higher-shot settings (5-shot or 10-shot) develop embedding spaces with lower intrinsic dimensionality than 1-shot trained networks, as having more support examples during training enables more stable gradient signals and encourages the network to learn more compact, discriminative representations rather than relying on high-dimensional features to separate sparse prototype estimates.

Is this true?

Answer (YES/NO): NO